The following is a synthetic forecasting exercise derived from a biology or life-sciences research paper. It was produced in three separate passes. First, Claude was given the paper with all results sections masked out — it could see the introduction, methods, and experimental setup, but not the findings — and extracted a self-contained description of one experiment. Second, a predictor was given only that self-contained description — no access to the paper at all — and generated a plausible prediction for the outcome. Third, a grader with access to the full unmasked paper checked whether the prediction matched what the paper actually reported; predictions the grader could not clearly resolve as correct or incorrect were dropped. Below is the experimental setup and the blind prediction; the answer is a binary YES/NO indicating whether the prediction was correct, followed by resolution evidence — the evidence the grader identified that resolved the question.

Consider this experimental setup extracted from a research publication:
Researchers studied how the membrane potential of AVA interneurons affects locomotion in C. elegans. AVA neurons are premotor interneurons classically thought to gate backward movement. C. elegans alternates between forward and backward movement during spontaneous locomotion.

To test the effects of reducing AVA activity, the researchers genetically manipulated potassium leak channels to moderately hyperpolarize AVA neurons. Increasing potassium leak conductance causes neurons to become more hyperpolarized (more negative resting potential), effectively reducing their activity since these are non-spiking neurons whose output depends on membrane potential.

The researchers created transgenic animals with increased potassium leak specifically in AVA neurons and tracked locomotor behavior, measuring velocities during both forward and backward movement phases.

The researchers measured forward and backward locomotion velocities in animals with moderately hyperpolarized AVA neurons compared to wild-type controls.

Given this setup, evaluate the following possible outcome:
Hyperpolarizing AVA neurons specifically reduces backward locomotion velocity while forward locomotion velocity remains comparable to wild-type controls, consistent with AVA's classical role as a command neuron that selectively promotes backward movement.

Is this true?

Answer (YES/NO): NO